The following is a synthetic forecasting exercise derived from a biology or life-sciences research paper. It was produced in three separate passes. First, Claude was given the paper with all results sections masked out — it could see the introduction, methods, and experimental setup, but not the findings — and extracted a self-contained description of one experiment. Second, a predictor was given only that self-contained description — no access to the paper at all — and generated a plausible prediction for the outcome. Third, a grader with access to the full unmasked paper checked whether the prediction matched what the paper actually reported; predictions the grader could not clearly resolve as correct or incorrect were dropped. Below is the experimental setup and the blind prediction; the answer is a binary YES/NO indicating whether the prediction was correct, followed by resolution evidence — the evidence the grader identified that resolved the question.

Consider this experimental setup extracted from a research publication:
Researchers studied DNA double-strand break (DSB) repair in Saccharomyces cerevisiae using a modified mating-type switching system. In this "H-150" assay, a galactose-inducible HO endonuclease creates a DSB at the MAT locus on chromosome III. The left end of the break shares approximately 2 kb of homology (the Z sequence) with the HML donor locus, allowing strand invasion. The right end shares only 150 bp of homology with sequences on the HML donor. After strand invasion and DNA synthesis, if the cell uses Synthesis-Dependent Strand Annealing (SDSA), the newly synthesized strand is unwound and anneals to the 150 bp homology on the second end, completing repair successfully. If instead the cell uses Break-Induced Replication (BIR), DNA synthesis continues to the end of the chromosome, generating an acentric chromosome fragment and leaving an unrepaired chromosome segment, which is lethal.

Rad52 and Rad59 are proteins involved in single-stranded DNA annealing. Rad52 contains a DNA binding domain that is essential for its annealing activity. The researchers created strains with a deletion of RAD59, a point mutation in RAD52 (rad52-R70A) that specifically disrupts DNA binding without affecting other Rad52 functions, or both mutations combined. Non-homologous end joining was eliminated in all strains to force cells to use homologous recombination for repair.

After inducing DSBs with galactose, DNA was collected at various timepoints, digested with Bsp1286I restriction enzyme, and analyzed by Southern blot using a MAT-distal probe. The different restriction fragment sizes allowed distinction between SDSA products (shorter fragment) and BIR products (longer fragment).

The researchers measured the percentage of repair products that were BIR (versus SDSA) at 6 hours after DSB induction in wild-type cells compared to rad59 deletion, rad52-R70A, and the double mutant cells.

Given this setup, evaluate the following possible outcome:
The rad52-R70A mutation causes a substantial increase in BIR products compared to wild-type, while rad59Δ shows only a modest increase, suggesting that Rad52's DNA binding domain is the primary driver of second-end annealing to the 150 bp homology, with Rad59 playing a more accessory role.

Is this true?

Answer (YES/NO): NO